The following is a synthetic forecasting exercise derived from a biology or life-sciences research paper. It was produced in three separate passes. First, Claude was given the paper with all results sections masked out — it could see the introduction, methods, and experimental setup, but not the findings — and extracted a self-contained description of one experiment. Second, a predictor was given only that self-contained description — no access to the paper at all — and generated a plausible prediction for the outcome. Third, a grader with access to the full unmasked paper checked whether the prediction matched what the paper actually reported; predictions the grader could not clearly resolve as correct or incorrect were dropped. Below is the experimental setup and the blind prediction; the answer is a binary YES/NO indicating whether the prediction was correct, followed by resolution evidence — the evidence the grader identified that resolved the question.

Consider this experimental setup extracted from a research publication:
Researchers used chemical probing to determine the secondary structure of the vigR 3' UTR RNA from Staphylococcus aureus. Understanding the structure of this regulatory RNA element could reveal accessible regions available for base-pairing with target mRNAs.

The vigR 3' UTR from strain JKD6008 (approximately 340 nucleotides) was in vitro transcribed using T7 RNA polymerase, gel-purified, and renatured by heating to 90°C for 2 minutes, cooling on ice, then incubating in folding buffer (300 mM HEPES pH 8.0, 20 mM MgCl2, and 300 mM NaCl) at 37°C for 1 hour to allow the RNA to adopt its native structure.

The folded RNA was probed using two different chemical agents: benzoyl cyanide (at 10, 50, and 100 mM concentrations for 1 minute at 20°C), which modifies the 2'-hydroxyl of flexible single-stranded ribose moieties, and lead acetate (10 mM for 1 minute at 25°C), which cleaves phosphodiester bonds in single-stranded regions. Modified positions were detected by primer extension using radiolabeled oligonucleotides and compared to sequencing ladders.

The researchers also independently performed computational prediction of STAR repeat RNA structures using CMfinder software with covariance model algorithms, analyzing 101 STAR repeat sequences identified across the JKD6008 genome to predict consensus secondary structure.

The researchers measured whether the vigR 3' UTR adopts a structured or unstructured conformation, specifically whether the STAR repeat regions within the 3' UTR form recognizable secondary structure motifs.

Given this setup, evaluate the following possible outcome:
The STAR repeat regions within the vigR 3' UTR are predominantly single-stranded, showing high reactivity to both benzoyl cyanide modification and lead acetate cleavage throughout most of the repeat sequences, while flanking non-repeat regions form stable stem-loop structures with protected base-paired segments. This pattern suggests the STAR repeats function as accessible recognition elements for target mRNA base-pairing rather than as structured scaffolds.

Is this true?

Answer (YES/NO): NO